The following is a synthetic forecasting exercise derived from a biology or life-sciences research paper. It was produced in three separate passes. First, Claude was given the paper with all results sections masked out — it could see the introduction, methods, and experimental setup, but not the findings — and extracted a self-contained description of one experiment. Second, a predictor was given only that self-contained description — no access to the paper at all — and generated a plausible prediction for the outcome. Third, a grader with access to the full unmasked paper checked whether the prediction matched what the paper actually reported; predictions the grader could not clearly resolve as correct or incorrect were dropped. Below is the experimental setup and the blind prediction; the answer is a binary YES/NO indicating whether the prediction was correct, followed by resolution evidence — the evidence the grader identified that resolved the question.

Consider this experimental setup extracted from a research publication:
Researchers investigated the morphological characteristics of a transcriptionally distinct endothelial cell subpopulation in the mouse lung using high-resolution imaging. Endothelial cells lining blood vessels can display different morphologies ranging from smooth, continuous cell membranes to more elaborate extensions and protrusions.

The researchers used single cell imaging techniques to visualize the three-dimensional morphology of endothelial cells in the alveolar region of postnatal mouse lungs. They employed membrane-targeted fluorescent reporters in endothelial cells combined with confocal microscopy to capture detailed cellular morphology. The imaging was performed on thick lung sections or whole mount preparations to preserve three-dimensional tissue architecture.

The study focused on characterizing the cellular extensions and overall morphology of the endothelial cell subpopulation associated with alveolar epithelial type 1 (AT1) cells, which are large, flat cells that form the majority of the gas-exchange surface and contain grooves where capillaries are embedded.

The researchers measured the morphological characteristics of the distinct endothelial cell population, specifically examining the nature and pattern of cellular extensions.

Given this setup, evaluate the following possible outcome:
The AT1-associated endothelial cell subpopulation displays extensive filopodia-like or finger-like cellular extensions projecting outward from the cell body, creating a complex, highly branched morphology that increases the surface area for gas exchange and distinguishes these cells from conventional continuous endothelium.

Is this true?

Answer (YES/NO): NO